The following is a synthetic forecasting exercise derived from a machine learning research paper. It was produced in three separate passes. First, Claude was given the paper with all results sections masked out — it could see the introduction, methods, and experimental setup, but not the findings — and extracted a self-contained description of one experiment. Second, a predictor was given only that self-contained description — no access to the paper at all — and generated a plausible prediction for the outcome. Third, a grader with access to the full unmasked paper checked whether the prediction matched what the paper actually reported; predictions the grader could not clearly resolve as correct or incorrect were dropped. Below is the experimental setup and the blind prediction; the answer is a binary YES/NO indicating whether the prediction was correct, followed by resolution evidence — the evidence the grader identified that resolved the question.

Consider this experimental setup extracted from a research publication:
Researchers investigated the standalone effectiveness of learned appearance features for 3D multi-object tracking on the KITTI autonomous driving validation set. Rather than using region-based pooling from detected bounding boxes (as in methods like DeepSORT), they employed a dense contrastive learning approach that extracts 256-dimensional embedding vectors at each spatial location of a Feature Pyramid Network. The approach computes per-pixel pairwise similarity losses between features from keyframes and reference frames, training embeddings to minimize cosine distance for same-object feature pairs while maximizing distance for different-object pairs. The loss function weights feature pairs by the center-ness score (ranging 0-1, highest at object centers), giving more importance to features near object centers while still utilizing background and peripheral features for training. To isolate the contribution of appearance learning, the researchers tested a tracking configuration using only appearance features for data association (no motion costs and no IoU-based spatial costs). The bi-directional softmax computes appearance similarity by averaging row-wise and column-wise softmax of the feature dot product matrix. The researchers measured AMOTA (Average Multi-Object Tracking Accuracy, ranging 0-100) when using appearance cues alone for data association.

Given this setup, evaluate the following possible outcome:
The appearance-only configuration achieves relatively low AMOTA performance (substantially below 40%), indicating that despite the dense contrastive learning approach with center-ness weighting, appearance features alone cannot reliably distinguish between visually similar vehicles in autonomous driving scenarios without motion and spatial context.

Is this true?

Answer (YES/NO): NO